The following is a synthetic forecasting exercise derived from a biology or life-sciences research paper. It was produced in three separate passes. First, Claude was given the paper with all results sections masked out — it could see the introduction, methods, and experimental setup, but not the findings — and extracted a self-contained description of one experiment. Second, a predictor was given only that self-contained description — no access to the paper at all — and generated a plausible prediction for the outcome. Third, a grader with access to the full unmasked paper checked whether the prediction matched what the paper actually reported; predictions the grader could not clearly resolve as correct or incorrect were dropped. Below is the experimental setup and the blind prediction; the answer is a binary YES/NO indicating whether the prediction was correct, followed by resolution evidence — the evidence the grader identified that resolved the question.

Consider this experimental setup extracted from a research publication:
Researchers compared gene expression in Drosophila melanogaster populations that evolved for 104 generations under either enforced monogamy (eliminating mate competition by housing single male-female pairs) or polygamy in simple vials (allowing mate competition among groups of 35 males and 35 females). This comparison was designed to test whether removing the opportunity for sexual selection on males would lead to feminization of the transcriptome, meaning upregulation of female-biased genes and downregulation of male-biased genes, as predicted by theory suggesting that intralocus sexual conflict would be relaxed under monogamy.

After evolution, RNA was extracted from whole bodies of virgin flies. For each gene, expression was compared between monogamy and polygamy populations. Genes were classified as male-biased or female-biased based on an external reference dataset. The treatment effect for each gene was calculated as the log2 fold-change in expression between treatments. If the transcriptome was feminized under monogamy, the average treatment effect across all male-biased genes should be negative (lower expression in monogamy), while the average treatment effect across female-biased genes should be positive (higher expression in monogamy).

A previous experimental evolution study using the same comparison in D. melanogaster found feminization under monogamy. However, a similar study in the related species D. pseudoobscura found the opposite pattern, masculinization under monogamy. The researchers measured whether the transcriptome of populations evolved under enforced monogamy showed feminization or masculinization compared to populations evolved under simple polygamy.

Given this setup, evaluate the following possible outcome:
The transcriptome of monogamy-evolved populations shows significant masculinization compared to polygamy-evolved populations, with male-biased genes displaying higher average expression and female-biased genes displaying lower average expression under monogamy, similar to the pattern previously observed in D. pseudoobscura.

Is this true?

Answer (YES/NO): NO